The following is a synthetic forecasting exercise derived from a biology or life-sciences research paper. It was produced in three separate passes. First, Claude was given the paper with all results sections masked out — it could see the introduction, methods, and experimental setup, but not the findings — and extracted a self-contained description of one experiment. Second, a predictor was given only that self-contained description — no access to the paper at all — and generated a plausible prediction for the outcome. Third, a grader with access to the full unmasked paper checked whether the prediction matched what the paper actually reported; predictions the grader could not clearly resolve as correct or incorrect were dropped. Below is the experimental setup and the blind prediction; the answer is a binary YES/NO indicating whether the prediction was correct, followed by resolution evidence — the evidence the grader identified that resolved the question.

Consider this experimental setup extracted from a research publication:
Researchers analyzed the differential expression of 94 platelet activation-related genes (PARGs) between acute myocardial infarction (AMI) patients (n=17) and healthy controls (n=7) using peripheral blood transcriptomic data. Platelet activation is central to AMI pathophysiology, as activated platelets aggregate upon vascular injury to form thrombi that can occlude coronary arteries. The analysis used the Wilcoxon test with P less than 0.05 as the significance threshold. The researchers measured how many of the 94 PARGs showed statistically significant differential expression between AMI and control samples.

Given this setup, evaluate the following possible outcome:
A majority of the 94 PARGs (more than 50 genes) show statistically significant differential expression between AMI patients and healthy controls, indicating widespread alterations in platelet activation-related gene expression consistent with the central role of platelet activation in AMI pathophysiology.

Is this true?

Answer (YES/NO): NO